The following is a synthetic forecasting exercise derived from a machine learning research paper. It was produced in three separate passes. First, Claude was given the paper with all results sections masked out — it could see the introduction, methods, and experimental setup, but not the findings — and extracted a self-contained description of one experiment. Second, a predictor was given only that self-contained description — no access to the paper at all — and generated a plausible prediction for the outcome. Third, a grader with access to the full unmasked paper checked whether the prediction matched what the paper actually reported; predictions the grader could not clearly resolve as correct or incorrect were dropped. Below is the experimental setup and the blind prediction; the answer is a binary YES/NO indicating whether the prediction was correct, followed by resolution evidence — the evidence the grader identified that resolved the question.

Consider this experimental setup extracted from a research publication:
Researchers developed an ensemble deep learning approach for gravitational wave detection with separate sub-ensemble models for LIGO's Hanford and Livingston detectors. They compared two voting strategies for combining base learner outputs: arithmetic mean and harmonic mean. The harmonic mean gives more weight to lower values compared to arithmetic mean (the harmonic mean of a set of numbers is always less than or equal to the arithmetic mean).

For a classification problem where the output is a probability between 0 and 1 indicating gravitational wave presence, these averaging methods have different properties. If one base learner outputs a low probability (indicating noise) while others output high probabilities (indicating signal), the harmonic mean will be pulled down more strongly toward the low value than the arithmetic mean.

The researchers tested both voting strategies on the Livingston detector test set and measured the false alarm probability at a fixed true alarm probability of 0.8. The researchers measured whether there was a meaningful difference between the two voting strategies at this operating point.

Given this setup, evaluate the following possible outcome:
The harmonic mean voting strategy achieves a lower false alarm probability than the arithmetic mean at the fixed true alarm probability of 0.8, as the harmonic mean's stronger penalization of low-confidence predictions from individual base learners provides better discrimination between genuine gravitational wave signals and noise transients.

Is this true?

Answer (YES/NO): NO